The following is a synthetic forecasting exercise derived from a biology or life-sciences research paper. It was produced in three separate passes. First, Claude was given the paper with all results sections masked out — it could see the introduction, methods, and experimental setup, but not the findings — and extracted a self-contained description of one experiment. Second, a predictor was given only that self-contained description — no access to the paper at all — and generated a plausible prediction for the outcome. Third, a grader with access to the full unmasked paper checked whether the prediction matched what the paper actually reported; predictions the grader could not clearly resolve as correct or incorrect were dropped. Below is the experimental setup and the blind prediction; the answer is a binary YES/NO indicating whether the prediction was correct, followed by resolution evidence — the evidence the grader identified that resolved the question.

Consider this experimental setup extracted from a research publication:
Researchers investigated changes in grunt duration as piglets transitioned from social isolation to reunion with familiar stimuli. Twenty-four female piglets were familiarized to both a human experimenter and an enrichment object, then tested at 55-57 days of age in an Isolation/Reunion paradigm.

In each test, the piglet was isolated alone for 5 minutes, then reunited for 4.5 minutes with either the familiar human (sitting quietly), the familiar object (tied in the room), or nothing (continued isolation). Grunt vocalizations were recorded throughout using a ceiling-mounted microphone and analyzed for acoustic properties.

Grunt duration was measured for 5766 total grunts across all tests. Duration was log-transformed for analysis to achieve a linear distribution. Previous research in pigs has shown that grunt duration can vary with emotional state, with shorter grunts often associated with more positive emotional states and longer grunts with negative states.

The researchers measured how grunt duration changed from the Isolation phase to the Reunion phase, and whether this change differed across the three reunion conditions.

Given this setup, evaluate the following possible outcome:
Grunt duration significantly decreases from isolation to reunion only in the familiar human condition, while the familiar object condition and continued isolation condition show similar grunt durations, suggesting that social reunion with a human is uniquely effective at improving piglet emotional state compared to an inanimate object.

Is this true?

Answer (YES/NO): NO